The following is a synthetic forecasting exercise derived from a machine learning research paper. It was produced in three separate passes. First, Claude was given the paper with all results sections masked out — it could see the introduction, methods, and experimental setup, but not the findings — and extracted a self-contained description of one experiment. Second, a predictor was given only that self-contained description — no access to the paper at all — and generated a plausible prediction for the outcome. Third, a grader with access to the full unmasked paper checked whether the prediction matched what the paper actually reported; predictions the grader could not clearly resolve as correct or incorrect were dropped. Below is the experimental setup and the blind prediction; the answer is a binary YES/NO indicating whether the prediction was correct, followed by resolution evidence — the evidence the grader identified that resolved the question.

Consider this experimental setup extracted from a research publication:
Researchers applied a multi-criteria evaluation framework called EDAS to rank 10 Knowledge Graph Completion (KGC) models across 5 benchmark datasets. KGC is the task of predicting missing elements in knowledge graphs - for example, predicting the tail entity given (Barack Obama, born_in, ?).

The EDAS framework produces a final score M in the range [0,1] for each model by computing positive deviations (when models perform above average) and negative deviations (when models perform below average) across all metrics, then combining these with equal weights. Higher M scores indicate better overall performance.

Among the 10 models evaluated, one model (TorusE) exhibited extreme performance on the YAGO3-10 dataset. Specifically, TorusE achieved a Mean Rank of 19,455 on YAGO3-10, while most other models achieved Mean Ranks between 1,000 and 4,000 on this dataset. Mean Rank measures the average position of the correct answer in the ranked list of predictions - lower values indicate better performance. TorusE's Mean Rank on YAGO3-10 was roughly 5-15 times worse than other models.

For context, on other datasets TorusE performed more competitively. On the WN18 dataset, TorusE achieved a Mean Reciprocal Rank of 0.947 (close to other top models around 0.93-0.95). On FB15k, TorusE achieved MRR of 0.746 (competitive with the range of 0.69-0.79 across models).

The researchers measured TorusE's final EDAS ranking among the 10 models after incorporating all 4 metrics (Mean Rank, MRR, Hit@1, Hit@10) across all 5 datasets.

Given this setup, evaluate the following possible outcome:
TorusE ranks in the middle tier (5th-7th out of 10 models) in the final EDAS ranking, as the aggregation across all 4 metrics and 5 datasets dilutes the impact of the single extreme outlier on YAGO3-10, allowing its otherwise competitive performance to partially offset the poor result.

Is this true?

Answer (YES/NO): NO